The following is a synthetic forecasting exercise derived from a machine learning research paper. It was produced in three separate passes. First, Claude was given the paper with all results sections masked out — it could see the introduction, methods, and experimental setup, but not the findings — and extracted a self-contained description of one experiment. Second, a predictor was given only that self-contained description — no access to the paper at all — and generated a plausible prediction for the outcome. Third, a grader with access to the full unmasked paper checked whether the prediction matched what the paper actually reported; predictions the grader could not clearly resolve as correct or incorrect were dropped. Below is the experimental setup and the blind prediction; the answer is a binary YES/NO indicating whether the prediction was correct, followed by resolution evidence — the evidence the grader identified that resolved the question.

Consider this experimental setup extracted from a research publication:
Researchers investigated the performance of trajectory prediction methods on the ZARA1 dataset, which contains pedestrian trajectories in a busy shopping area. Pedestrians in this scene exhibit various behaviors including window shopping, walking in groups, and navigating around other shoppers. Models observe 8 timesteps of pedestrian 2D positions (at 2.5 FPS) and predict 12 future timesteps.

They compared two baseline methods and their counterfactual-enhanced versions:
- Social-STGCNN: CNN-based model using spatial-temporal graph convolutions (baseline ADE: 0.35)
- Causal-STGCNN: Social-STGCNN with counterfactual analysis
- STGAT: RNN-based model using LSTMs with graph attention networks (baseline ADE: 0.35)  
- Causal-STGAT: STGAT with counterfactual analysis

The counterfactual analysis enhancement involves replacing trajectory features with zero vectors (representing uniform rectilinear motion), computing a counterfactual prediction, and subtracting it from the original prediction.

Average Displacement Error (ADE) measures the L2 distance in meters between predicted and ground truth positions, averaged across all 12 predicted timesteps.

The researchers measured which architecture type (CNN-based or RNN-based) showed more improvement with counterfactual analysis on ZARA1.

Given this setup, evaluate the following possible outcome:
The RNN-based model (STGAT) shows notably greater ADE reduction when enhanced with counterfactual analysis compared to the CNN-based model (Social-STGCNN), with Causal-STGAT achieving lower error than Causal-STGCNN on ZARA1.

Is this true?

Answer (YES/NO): YES